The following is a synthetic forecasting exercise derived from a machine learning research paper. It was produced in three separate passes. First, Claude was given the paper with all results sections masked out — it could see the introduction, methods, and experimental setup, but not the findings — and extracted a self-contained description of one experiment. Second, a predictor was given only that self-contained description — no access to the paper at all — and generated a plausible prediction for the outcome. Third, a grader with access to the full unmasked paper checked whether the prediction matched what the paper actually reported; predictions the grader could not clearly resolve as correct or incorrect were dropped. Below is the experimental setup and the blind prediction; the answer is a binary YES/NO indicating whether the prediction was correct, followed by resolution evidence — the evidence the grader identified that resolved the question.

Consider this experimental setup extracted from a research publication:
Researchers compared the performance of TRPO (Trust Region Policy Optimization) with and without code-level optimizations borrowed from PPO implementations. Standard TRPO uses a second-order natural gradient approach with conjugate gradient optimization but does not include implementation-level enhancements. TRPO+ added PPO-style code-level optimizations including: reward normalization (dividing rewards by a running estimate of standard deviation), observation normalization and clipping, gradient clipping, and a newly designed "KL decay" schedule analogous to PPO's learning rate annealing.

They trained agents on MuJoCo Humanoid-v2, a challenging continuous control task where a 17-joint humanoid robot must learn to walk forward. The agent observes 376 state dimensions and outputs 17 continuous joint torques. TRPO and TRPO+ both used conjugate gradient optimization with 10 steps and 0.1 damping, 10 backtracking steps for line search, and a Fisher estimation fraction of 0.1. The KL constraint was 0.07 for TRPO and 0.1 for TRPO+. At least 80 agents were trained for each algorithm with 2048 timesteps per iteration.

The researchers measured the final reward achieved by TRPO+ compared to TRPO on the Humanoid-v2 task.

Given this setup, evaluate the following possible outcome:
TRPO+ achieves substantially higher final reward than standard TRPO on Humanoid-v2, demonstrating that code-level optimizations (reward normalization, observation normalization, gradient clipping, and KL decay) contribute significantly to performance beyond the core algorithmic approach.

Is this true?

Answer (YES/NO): YES